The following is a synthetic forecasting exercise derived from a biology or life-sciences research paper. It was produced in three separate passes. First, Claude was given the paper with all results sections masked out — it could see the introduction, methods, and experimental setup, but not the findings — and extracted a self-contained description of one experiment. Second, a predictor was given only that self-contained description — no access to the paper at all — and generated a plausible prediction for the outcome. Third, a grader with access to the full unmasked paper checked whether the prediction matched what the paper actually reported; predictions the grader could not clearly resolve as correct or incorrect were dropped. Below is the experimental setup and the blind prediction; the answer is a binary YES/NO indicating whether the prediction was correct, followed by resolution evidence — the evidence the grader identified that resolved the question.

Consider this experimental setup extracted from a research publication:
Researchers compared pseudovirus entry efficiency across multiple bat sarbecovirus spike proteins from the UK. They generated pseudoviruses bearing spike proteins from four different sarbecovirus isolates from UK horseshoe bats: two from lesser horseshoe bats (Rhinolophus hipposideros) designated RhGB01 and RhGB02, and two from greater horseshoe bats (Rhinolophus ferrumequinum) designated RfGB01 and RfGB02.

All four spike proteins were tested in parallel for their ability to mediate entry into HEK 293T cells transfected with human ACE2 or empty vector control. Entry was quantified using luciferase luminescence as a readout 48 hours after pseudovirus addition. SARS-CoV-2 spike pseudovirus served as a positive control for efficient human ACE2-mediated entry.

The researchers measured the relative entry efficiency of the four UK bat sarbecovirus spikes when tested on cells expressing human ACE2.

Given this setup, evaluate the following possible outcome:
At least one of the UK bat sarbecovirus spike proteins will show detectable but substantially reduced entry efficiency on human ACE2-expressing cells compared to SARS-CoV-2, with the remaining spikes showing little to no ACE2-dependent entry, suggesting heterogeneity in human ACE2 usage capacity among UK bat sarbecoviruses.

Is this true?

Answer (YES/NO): NO